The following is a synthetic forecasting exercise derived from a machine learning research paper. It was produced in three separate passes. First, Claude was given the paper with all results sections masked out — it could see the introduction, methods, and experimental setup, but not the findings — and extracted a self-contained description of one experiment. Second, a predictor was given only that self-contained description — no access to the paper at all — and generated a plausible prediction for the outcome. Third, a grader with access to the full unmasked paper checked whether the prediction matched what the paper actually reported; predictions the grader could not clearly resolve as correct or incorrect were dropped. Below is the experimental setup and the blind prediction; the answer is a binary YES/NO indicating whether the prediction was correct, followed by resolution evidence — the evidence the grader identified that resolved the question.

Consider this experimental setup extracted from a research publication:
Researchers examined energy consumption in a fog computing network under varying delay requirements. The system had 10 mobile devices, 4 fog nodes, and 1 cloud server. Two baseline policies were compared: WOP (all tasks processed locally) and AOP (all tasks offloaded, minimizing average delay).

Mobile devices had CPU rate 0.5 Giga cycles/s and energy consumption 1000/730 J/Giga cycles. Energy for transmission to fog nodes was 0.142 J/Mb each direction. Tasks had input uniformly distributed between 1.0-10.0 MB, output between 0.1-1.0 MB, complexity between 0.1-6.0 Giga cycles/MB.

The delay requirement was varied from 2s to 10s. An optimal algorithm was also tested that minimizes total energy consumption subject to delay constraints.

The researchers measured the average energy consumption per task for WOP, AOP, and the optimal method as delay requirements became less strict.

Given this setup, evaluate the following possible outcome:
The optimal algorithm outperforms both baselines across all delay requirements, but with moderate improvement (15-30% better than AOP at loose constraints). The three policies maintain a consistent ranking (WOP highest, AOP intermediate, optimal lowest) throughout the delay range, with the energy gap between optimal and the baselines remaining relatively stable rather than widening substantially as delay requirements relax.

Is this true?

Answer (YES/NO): NO